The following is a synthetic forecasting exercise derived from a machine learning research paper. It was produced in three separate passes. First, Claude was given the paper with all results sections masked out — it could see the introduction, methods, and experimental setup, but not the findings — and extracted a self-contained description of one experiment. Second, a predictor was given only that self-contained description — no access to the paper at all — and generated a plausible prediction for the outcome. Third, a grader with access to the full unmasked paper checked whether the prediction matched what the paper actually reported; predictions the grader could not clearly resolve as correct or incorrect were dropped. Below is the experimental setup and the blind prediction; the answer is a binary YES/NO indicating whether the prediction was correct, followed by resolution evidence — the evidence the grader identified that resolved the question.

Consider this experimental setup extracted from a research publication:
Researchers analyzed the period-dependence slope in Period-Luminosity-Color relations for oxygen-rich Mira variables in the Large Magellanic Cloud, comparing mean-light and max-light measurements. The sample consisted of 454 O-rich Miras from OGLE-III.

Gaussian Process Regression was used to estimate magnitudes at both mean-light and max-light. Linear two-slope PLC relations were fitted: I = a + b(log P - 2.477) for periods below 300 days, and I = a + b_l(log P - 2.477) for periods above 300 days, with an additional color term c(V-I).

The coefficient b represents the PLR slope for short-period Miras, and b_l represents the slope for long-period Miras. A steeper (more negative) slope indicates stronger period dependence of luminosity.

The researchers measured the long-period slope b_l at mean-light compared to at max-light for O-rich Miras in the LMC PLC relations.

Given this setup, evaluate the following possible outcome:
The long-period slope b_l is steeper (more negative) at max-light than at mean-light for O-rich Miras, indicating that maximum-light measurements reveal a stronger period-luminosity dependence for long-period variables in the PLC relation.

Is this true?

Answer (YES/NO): YES